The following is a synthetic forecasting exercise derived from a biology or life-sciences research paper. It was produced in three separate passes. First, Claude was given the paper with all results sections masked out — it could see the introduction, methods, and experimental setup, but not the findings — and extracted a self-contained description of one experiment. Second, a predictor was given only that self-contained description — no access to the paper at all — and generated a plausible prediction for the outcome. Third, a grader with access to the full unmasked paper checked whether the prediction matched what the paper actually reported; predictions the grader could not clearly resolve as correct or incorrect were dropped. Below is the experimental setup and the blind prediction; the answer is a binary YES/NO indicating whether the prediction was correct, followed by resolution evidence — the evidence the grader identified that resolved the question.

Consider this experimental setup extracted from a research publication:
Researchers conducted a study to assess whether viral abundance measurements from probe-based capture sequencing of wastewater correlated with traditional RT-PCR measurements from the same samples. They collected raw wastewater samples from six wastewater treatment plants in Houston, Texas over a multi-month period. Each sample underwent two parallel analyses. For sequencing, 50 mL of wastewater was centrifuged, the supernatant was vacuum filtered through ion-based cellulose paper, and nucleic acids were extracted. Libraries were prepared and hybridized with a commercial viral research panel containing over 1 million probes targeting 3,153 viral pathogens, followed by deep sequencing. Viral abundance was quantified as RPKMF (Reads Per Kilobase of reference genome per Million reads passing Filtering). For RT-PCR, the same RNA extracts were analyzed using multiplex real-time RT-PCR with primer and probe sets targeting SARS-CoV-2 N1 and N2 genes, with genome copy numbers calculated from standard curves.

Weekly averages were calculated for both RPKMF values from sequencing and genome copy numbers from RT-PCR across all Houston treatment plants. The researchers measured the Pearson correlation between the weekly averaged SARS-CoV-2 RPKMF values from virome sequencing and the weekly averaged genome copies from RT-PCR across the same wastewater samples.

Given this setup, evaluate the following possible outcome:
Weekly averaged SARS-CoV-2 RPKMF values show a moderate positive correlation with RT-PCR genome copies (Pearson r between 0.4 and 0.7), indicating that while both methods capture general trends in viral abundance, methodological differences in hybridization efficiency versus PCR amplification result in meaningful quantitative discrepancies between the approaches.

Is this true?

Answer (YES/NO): YES